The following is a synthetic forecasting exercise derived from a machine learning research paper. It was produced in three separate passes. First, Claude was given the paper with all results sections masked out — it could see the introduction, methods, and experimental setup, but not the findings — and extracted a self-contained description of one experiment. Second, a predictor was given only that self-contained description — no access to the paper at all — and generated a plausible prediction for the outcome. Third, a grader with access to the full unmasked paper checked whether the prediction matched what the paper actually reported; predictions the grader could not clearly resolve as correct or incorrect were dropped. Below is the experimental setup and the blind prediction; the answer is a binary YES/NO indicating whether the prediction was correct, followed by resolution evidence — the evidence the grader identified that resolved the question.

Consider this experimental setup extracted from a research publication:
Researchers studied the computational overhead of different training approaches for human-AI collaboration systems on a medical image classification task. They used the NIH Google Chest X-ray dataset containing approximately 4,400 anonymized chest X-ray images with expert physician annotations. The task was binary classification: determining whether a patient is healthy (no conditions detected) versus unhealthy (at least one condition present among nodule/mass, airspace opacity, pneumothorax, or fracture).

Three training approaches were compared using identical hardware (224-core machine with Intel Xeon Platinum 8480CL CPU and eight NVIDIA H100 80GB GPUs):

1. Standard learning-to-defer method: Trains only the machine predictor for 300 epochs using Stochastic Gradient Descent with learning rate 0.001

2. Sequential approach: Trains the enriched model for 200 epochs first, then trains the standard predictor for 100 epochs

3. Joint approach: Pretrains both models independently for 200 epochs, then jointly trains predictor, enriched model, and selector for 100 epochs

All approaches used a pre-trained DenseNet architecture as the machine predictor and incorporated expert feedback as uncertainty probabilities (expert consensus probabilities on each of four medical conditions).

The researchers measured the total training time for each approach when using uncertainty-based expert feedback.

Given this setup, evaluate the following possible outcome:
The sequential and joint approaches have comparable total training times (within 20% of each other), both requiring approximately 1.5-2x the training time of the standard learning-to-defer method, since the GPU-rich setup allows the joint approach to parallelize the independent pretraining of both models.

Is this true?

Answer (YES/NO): NO